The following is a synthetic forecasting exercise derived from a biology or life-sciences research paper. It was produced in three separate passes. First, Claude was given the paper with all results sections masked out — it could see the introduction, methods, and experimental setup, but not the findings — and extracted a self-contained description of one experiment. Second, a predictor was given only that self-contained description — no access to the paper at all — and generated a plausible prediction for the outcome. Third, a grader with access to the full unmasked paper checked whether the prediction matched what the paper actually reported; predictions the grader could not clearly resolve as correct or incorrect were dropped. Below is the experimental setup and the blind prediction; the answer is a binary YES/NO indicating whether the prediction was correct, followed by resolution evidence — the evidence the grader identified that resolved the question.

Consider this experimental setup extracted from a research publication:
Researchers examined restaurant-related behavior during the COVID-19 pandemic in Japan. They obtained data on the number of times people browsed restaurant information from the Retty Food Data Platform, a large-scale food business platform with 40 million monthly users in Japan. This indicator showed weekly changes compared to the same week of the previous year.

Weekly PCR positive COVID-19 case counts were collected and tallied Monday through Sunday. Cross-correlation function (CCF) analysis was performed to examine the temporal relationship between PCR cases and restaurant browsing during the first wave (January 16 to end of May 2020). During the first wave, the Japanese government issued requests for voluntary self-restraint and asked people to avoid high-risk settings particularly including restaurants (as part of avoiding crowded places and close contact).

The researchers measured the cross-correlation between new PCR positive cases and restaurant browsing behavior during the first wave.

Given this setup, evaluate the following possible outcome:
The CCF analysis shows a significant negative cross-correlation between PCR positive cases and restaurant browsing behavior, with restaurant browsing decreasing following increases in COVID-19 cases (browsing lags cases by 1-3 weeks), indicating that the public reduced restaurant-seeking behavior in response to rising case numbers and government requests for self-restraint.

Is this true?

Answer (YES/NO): YES